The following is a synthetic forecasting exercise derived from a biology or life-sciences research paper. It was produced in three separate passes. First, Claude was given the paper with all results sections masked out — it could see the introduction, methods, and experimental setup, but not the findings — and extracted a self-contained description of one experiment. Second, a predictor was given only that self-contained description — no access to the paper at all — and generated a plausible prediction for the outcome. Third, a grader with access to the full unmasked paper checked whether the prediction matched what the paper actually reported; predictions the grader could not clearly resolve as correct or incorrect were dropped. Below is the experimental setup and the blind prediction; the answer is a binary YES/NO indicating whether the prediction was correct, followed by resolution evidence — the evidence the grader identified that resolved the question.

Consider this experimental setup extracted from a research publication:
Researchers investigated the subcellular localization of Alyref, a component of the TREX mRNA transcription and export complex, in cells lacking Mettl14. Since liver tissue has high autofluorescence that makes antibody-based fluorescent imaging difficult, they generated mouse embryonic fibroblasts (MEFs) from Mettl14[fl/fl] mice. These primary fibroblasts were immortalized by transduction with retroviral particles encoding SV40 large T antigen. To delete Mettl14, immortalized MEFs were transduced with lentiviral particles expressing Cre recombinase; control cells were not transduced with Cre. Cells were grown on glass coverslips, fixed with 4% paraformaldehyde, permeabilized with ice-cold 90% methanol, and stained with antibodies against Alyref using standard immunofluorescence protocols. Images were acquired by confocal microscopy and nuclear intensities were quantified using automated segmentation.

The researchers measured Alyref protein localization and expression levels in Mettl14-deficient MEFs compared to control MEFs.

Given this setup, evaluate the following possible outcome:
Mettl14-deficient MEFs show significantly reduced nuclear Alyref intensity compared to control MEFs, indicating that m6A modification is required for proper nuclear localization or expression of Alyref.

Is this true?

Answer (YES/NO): NO